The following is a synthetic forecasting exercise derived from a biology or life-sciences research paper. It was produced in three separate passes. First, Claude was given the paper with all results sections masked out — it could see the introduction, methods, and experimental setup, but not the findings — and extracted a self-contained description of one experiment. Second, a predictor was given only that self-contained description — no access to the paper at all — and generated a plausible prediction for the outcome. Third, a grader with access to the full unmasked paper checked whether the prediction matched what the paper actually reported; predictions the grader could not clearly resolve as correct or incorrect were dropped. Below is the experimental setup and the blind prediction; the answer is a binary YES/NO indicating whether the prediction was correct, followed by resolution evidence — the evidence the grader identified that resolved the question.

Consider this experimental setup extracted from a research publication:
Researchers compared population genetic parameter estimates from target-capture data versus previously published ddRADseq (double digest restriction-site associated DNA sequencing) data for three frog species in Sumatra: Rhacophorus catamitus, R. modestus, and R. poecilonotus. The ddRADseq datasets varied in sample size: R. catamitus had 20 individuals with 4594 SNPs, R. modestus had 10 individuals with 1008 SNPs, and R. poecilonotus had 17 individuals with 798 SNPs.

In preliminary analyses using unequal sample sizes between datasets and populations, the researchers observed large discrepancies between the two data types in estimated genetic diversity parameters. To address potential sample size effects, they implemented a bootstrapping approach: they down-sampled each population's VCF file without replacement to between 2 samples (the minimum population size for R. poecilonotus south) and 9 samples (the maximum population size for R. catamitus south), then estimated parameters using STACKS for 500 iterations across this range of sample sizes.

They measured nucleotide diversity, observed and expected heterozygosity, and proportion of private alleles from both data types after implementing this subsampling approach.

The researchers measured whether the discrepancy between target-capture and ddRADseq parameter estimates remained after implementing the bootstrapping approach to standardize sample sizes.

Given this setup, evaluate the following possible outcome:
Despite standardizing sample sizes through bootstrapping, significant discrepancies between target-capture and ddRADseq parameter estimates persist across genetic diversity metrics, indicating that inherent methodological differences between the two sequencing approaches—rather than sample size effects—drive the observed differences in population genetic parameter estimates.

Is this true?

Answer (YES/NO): NO